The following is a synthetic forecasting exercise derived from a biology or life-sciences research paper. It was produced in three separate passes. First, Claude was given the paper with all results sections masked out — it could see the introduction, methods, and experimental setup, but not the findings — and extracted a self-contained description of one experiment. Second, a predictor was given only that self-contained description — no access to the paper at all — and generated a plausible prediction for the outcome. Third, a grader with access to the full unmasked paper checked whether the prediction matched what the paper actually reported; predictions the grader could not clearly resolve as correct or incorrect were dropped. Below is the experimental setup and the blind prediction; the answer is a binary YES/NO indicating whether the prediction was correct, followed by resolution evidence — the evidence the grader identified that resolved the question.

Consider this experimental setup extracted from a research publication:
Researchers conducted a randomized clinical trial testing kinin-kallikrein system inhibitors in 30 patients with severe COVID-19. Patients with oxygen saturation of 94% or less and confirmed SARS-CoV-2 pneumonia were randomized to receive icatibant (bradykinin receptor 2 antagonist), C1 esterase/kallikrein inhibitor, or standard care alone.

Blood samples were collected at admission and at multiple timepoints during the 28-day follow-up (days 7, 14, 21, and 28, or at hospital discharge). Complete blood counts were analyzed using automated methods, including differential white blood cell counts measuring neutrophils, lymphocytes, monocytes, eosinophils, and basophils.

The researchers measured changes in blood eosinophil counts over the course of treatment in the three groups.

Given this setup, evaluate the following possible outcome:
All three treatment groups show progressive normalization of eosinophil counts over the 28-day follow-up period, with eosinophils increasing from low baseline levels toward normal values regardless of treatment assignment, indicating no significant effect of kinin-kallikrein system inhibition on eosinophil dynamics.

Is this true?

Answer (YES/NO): NO